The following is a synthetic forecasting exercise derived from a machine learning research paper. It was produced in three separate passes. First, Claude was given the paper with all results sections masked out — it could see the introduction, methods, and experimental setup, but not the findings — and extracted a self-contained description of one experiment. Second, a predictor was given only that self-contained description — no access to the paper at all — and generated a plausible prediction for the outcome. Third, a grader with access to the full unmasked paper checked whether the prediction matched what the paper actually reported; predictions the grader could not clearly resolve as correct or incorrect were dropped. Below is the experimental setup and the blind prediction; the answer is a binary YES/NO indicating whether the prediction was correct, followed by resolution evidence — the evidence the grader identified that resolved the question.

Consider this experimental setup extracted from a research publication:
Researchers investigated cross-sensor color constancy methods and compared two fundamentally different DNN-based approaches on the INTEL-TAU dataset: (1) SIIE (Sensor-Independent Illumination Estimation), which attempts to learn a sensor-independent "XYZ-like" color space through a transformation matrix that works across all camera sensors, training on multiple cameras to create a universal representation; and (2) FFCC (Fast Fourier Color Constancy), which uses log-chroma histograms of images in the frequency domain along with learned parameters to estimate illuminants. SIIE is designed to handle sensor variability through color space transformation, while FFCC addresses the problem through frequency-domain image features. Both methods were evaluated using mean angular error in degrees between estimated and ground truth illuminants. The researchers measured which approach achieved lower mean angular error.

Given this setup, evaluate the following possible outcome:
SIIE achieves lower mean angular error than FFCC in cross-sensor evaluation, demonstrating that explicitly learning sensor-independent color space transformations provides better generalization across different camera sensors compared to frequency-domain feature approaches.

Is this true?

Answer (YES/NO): NO